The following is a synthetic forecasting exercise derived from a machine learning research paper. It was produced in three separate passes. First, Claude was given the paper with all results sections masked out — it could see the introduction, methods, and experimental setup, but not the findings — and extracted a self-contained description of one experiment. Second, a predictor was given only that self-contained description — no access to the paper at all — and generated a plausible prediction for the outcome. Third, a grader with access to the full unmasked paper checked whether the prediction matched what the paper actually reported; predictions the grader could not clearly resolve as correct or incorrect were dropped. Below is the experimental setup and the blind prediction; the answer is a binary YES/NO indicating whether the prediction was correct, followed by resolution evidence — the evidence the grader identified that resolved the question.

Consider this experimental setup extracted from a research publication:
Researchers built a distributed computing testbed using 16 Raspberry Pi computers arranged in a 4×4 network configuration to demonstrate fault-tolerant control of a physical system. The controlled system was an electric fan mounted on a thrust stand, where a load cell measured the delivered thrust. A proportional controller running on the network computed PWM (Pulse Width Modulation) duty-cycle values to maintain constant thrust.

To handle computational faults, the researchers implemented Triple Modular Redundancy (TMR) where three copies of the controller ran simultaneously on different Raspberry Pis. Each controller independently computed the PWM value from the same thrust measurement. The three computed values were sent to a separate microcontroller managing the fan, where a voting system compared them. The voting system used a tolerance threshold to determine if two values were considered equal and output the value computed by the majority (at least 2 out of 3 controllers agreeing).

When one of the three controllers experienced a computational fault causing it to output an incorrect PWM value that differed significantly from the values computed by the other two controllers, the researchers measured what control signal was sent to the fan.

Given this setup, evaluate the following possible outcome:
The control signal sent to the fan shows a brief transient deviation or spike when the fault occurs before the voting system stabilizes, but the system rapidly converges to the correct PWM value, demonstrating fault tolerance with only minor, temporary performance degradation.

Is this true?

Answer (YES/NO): NO